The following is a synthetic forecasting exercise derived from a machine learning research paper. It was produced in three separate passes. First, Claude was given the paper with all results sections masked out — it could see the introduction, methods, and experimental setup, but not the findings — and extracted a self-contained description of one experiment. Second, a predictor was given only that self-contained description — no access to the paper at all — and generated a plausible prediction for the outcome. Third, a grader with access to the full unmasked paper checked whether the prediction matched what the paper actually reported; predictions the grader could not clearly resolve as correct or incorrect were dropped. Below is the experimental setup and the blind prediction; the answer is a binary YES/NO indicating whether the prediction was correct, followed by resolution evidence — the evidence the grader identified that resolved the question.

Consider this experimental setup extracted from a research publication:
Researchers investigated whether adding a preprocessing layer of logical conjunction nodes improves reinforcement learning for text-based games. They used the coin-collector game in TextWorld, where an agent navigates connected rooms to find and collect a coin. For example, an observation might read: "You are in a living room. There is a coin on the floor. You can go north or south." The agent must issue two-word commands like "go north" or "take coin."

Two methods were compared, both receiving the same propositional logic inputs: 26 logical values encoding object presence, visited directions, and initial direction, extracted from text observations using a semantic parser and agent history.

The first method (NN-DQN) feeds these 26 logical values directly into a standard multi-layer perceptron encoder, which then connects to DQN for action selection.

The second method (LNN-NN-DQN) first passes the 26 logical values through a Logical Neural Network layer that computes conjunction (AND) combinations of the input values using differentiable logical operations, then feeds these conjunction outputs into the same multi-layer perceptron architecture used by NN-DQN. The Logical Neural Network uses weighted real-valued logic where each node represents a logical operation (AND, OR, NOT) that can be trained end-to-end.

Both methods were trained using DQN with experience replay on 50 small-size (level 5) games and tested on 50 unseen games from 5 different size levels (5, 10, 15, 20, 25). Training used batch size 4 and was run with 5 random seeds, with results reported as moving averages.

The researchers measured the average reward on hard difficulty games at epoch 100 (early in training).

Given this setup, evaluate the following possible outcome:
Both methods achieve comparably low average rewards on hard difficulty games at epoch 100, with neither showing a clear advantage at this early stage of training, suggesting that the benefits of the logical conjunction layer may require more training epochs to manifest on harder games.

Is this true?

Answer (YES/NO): NO